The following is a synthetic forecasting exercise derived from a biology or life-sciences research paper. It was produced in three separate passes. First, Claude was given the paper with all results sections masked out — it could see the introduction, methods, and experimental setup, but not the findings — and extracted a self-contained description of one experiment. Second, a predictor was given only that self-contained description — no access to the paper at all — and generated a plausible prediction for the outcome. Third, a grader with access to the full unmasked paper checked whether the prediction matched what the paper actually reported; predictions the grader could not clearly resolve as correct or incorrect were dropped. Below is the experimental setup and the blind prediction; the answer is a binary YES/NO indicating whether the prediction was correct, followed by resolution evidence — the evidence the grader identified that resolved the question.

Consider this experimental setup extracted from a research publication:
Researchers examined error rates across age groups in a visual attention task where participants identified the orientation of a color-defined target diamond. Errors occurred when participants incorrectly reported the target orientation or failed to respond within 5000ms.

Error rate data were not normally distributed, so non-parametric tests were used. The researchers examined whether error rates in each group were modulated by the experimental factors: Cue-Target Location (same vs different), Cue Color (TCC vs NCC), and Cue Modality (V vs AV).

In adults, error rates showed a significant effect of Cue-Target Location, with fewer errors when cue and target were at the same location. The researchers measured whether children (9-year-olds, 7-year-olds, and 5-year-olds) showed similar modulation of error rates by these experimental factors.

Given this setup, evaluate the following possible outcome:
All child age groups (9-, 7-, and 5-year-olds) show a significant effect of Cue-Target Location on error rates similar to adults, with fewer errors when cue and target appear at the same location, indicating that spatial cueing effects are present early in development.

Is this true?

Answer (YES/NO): NO